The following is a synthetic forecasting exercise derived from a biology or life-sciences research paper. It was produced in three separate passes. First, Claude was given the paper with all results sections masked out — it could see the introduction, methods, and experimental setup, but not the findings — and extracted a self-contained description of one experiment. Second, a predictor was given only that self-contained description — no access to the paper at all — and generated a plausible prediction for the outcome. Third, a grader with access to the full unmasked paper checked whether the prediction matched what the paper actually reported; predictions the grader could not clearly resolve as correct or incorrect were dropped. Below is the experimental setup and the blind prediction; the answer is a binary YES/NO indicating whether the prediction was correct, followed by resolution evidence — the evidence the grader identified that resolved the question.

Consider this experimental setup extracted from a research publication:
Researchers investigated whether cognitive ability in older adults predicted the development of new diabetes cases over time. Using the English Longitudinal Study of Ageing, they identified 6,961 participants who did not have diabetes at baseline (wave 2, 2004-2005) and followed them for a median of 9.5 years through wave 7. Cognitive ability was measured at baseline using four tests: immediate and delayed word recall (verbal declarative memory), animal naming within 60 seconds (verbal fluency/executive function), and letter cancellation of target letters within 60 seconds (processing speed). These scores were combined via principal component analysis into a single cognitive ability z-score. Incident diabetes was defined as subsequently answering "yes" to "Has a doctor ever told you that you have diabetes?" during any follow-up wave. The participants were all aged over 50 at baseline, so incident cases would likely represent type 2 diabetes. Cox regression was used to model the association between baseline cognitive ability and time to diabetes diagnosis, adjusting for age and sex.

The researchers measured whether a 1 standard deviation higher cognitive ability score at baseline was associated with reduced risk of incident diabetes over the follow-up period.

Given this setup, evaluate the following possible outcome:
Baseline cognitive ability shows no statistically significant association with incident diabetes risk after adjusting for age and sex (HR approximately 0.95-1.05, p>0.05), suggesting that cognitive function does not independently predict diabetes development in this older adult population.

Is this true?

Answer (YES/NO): NO